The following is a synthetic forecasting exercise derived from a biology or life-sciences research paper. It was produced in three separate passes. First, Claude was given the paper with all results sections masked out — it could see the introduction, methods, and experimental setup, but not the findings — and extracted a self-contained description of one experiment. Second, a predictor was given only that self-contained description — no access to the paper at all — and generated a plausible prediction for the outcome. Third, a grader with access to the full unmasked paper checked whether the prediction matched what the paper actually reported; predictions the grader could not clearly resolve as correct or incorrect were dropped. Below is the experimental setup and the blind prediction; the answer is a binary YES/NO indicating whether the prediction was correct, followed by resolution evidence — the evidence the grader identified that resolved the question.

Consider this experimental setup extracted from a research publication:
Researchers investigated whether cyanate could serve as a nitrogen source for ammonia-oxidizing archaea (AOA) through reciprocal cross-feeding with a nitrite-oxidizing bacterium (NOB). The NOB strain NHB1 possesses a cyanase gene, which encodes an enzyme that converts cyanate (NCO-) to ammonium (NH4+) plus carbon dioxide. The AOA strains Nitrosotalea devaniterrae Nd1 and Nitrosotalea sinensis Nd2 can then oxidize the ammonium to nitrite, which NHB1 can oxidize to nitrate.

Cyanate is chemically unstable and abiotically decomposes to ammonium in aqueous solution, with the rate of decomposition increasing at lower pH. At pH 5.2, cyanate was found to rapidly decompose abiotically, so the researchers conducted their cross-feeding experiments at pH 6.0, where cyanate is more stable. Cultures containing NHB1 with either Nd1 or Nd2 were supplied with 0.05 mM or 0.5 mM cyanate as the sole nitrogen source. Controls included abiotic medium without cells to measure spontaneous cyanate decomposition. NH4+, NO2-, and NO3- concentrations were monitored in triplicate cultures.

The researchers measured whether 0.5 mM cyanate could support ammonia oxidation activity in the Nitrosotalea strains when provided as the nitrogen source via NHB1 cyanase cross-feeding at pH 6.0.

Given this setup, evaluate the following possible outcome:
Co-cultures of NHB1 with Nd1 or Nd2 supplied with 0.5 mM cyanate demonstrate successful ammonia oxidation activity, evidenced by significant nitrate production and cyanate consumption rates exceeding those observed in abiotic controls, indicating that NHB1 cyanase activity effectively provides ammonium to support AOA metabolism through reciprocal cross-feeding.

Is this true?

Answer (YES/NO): NO